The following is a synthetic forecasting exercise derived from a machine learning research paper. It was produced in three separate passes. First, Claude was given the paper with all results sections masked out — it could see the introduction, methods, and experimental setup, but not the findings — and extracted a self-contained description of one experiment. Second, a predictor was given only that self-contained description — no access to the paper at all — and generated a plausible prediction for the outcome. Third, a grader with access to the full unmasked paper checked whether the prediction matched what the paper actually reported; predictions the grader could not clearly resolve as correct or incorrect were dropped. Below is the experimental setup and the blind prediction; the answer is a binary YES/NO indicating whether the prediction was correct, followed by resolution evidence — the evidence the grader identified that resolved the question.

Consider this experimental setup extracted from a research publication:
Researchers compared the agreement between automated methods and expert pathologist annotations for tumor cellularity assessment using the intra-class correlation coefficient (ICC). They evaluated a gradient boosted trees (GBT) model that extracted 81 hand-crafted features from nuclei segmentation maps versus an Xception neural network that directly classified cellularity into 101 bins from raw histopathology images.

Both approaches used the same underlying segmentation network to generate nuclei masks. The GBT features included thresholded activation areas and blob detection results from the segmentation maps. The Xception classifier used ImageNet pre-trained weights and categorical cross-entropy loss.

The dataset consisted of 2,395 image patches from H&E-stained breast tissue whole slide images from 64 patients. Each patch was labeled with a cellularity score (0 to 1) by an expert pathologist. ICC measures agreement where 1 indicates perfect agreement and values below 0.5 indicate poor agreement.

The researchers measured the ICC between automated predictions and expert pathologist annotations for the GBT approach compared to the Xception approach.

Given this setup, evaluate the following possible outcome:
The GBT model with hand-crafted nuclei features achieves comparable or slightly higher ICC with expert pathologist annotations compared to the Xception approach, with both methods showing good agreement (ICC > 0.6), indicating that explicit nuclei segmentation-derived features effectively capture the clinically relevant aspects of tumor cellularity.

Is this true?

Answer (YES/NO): NO